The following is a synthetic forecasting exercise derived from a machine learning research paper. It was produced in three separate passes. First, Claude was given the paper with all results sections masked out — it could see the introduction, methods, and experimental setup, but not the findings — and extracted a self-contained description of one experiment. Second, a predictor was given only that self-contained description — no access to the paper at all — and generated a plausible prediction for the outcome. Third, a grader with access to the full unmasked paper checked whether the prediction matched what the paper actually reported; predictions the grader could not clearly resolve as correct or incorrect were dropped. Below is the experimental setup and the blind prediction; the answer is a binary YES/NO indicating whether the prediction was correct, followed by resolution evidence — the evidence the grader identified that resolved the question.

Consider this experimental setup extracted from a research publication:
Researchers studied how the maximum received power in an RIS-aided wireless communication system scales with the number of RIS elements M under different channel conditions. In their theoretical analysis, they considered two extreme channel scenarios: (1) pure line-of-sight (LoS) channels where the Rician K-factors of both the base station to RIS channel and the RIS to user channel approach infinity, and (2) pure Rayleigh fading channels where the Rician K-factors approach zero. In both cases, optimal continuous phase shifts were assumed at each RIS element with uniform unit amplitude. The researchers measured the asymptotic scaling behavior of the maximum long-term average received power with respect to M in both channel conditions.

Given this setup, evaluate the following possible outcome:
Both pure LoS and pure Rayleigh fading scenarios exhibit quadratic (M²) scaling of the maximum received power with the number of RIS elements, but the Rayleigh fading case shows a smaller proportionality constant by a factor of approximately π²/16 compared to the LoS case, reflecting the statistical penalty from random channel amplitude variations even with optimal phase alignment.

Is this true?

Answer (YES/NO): NO